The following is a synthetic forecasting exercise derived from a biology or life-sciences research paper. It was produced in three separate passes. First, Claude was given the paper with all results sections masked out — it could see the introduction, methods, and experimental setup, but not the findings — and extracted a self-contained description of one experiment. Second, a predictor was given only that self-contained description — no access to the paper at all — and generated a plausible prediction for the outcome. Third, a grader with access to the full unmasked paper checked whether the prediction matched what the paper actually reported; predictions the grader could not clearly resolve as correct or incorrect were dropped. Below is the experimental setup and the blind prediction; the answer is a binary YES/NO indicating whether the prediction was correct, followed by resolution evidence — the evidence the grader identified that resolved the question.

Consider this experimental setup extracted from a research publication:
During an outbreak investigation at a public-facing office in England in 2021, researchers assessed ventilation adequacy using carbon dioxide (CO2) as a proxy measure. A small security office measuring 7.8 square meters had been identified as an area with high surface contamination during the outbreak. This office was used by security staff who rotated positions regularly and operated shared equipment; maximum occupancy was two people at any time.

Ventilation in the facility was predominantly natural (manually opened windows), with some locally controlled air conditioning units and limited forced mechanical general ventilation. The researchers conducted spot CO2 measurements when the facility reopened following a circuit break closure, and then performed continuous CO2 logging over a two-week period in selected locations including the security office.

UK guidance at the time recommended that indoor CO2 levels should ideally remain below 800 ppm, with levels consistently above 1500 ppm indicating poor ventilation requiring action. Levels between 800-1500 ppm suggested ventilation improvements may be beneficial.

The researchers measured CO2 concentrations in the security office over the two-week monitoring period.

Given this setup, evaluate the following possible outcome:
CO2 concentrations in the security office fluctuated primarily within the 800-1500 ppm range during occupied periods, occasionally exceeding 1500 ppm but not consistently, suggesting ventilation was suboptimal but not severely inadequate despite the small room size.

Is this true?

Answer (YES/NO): NO